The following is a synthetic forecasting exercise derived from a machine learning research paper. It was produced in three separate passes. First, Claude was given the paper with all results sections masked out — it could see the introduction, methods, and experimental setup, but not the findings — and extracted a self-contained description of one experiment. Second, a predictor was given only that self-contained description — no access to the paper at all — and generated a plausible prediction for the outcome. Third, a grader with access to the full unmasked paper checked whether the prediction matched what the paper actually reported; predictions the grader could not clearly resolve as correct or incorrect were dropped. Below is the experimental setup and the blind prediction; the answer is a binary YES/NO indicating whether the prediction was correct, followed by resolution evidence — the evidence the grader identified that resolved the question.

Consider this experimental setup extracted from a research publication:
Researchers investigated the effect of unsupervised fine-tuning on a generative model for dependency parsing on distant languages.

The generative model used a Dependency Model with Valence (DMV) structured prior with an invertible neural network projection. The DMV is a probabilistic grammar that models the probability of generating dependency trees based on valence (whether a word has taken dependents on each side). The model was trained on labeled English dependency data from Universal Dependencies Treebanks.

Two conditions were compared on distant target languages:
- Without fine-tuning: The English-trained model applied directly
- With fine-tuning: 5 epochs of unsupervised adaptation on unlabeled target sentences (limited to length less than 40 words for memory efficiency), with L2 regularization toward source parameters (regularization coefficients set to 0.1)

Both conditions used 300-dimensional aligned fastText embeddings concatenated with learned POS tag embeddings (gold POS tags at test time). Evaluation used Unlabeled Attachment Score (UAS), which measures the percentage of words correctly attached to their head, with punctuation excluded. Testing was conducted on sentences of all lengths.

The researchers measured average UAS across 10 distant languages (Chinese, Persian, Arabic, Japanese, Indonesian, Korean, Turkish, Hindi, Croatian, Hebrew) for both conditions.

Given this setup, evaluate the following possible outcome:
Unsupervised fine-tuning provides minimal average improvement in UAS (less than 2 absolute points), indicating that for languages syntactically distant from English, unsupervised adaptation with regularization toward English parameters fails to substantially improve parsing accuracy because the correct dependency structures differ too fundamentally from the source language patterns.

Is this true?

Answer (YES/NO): NO